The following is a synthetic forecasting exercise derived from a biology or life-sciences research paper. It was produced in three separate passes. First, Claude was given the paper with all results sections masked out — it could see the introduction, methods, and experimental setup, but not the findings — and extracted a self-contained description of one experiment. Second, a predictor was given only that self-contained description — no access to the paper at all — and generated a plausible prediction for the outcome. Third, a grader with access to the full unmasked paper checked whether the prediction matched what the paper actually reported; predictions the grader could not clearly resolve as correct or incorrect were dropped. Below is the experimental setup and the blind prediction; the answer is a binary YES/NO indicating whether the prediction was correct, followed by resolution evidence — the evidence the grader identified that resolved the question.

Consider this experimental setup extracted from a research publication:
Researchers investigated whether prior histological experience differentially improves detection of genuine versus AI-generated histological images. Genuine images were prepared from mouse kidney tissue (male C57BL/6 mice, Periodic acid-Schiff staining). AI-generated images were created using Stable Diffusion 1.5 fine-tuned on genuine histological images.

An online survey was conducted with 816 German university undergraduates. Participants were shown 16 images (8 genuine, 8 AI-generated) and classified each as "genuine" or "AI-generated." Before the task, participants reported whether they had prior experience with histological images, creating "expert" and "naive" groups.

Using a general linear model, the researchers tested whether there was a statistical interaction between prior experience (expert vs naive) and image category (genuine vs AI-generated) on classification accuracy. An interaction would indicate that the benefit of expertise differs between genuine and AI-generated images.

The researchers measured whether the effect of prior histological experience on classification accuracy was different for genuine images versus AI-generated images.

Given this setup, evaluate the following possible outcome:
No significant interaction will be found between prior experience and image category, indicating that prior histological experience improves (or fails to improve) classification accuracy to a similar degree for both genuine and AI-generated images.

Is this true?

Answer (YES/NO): YES